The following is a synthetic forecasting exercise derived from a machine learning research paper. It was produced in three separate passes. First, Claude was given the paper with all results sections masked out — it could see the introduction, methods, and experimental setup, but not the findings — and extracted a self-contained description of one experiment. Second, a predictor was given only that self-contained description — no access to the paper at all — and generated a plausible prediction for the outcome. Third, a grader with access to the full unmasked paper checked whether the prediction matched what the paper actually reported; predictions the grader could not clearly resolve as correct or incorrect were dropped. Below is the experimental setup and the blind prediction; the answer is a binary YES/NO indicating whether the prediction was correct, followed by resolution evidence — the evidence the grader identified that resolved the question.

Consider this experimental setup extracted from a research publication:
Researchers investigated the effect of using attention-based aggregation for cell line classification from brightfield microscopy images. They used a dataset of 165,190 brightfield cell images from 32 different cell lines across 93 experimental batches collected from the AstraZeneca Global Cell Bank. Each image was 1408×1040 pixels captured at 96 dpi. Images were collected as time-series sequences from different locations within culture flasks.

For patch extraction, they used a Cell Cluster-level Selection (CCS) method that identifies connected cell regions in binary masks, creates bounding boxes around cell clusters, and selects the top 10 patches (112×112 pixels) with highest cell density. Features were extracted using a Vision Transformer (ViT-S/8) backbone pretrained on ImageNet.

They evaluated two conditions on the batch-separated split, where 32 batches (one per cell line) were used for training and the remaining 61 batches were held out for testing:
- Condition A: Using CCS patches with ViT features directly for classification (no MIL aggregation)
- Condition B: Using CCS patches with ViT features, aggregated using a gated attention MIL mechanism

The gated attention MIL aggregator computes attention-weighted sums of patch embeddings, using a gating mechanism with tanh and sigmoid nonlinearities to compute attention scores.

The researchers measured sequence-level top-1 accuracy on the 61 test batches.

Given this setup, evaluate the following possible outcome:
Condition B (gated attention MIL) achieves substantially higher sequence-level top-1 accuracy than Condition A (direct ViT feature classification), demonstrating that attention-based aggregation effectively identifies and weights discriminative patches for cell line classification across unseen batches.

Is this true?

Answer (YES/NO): NO